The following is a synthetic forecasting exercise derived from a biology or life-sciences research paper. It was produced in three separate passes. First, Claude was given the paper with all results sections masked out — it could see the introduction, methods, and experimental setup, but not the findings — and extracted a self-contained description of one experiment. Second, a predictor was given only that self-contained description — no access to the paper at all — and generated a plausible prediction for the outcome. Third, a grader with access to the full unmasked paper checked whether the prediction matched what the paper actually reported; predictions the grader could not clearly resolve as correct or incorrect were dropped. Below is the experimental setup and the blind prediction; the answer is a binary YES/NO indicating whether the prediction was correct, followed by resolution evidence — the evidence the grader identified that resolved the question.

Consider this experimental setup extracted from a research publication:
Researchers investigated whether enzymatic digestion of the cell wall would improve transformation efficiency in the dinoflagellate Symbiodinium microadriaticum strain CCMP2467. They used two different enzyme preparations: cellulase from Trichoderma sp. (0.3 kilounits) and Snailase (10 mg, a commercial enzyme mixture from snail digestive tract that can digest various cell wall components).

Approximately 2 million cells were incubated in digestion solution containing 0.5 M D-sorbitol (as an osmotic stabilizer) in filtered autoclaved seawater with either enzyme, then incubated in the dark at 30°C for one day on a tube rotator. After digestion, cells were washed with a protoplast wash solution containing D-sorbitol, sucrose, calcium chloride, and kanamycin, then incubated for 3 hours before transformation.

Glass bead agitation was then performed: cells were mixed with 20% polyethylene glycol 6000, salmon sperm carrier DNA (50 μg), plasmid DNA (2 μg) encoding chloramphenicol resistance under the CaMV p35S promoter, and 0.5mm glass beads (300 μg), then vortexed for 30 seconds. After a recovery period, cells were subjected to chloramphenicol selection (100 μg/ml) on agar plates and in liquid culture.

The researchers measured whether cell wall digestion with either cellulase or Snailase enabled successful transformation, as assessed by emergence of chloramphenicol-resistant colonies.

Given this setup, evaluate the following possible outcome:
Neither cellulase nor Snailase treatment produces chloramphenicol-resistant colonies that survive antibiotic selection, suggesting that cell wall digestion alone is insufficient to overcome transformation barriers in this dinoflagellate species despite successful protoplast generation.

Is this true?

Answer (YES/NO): NO